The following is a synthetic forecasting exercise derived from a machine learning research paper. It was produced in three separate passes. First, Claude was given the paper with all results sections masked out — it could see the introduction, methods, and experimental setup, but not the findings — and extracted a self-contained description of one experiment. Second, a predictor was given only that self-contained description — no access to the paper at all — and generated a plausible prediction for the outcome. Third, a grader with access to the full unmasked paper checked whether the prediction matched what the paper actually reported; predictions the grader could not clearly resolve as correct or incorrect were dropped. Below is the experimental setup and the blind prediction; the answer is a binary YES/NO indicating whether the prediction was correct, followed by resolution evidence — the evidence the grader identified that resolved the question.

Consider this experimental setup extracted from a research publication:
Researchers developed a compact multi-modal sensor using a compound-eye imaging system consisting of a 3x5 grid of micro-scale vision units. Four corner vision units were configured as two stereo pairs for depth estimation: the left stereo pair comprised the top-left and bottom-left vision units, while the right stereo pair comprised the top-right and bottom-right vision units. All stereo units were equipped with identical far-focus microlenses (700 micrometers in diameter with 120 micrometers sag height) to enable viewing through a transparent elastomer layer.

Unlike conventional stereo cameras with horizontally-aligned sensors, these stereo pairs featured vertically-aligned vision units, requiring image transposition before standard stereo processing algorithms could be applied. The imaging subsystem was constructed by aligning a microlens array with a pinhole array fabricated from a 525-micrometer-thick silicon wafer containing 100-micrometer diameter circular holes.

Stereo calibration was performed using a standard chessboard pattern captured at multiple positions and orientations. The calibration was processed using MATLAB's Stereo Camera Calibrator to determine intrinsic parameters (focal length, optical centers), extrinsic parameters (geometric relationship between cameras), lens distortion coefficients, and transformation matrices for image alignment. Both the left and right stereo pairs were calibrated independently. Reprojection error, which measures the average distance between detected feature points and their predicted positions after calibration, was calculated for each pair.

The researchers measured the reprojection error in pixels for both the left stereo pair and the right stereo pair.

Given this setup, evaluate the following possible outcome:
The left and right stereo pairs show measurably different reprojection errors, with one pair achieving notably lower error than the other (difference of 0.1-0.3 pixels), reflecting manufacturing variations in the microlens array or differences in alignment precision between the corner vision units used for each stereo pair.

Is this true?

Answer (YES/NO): YES